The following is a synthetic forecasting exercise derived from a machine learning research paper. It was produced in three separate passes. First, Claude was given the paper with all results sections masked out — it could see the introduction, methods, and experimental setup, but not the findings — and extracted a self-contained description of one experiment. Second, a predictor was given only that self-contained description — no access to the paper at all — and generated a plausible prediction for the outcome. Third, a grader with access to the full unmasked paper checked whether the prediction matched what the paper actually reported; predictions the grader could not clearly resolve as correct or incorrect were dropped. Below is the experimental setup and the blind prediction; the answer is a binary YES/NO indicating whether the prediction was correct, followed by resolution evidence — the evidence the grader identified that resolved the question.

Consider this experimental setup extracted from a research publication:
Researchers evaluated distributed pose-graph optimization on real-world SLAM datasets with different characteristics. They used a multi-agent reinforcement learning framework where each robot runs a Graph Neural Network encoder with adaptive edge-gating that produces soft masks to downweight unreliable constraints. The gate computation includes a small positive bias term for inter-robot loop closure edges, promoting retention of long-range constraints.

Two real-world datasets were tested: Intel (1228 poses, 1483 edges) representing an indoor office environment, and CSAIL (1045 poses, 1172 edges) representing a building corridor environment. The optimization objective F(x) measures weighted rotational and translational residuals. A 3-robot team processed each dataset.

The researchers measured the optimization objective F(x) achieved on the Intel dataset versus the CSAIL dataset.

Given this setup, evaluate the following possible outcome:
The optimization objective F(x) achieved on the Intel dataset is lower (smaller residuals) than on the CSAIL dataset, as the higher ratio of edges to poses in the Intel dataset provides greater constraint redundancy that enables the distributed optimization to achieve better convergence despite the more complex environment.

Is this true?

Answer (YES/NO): YES